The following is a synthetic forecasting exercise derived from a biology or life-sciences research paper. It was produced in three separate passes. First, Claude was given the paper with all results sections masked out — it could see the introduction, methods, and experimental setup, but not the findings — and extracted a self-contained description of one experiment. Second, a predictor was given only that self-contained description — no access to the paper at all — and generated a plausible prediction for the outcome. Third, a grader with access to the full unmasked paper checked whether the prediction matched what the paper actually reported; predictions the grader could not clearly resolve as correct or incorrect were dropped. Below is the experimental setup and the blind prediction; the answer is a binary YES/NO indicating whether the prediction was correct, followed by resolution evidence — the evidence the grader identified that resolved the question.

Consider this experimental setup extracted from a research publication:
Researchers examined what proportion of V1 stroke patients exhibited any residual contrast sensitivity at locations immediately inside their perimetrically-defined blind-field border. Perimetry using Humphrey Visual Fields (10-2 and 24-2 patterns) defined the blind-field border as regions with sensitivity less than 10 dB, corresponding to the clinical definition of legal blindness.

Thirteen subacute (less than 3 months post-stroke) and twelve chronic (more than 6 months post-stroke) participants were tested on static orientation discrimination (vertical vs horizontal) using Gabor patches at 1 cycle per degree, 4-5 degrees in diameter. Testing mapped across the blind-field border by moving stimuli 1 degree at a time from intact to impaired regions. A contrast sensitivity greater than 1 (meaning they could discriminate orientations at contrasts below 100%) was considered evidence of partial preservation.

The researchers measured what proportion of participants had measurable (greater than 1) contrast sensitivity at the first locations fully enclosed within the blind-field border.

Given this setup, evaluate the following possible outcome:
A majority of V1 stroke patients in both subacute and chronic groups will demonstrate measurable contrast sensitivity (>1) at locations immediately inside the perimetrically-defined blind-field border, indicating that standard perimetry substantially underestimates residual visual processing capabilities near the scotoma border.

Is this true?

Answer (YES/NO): NO